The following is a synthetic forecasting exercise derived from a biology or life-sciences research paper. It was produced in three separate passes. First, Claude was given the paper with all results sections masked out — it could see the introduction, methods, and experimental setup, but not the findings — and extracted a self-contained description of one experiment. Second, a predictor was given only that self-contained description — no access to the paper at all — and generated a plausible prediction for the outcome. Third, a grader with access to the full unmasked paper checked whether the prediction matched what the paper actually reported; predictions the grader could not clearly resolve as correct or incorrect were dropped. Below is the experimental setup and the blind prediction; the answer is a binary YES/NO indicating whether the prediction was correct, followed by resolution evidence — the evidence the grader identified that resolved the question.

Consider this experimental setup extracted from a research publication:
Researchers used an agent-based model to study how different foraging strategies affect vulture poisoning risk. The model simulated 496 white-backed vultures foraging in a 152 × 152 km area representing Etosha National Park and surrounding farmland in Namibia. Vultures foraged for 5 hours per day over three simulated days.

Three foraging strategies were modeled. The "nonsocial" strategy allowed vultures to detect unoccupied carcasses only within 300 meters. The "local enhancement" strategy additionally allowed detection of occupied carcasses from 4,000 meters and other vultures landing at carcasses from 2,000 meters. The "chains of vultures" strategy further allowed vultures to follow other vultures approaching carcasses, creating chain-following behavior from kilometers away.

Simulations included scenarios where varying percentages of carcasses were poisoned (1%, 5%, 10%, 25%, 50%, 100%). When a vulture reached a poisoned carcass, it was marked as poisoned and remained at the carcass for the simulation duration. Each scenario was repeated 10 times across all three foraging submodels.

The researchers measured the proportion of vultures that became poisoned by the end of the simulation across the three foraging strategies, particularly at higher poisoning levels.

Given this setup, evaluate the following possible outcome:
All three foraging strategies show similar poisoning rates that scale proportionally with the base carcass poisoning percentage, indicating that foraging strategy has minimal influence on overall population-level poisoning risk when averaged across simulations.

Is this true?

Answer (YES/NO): NO